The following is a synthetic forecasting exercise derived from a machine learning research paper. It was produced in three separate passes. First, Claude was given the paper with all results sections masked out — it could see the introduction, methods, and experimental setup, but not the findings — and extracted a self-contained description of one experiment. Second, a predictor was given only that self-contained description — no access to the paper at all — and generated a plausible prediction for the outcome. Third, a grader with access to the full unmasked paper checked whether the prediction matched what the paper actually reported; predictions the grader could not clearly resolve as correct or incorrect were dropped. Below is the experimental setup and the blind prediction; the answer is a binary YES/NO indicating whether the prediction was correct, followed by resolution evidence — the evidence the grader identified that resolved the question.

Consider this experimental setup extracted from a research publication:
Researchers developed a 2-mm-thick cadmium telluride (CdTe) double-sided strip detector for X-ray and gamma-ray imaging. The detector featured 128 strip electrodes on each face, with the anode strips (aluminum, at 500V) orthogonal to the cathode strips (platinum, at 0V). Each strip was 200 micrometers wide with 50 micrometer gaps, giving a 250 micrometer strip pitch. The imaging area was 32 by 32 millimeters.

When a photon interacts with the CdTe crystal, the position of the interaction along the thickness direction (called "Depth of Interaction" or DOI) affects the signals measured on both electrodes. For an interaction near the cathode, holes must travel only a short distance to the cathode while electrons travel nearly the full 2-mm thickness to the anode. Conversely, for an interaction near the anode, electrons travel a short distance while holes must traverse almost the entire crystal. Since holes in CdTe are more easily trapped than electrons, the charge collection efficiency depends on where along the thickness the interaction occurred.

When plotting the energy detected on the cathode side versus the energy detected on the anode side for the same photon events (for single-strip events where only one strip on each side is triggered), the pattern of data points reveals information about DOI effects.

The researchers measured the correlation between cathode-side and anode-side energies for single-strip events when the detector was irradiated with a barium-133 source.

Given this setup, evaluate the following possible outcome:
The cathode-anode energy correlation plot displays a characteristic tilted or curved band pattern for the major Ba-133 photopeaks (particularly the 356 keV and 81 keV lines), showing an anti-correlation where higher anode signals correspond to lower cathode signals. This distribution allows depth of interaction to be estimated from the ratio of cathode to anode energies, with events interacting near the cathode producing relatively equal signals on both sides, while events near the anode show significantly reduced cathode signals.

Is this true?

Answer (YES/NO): NO